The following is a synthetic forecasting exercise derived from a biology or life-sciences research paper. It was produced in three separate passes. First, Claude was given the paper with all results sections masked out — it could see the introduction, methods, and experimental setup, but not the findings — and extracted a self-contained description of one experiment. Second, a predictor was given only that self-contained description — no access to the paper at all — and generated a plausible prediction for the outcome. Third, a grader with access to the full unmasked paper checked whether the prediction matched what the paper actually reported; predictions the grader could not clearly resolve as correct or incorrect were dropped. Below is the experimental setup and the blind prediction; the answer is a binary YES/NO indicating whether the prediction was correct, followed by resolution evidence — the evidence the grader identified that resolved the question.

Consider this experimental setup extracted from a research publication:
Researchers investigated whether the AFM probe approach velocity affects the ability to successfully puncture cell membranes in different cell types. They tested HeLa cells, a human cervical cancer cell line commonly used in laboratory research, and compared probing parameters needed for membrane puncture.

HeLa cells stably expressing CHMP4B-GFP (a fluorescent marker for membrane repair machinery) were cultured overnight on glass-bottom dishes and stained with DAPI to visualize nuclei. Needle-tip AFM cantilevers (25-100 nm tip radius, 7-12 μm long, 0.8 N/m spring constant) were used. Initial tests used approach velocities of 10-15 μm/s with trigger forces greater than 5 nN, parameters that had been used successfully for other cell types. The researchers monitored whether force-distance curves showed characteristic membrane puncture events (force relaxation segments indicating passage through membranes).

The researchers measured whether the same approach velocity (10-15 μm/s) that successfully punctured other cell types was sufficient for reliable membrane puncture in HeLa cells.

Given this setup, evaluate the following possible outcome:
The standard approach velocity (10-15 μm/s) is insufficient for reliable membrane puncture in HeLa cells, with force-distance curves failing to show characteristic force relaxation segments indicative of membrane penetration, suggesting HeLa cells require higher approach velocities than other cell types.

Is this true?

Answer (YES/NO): YES